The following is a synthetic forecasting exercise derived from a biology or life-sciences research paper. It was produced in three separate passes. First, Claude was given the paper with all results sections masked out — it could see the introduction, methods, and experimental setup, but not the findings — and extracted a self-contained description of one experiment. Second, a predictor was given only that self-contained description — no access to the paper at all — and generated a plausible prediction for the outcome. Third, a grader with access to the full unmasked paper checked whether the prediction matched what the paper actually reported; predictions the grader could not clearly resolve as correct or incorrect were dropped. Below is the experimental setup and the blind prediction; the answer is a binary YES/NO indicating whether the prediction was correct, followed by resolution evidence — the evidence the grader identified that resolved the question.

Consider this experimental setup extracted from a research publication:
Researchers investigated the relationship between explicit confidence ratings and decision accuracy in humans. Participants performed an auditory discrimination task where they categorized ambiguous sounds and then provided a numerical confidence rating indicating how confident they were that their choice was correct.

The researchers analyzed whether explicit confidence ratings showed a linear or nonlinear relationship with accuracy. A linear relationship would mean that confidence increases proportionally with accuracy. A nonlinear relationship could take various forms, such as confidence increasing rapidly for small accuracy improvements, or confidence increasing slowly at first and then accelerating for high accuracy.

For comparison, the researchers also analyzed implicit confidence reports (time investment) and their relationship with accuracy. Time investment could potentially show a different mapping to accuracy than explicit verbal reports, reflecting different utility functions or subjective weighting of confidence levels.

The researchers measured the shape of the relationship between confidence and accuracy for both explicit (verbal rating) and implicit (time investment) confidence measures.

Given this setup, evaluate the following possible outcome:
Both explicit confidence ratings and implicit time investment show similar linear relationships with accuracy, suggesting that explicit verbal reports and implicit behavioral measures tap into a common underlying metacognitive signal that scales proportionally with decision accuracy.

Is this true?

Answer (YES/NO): NO